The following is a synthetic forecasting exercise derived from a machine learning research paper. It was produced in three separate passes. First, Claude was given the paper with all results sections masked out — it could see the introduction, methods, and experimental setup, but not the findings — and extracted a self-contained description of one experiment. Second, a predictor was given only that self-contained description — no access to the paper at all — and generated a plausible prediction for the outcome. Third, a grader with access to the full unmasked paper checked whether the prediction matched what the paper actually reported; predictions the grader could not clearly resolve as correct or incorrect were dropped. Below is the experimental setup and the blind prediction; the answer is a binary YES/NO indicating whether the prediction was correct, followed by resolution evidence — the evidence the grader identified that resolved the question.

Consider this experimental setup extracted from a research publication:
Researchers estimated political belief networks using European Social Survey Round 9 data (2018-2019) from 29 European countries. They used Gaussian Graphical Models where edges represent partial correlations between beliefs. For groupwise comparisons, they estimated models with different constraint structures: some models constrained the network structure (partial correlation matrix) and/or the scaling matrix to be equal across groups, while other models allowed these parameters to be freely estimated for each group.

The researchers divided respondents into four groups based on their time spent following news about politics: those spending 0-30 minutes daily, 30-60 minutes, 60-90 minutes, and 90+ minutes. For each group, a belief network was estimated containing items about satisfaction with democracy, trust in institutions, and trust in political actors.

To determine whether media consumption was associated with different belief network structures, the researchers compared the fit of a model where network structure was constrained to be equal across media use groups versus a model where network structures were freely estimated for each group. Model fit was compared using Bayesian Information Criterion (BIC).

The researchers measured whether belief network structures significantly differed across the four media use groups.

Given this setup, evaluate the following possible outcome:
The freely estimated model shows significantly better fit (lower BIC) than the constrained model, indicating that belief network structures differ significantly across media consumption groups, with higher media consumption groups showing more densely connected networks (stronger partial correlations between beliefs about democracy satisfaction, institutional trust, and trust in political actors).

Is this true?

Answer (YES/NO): NO